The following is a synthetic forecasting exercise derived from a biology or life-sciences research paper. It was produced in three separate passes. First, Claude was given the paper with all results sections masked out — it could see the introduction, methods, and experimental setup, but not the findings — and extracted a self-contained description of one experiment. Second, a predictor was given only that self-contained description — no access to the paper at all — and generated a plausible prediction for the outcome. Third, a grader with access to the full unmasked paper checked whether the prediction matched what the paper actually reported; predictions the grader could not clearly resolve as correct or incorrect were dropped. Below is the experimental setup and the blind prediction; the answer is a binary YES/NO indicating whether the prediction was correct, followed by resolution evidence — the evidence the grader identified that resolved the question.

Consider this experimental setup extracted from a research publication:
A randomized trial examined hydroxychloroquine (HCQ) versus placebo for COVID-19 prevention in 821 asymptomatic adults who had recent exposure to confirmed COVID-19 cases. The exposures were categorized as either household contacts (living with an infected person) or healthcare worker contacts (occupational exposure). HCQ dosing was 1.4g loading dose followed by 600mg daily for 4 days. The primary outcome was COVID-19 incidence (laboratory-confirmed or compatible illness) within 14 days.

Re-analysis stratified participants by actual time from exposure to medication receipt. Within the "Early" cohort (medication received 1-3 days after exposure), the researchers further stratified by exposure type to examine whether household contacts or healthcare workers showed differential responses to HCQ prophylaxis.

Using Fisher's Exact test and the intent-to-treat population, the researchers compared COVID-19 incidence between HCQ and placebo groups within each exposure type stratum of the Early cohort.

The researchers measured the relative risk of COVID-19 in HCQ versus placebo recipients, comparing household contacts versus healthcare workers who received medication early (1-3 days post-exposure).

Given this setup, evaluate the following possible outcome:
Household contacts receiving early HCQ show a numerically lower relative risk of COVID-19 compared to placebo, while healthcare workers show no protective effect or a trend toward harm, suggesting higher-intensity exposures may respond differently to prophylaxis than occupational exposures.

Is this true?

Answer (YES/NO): NO